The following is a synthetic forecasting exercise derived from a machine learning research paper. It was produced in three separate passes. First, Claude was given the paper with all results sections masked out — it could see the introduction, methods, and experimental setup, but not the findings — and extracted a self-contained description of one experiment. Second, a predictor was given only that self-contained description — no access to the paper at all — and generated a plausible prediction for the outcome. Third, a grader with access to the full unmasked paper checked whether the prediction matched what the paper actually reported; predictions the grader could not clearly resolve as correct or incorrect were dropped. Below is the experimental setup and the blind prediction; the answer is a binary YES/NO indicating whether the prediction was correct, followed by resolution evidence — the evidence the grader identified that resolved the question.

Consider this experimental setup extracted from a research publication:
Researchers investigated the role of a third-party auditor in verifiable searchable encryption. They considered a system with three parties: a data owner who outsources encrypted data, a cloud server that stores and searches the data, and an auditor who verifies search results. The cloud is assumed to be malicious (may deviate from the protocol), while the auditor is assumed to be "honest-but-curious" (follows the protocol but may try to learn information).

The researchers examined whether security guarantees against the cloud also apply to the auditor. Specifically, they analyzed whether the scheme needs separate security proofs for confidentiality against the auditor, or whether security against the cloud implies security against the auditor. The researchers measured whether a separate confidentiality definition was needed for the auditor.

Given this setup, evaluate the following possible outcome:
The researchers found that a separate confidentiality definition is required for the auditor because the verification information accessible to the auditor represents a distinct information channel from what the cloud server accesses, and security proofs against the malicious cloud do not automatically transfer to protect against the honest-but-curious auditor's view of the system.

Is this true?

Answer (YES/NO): NO